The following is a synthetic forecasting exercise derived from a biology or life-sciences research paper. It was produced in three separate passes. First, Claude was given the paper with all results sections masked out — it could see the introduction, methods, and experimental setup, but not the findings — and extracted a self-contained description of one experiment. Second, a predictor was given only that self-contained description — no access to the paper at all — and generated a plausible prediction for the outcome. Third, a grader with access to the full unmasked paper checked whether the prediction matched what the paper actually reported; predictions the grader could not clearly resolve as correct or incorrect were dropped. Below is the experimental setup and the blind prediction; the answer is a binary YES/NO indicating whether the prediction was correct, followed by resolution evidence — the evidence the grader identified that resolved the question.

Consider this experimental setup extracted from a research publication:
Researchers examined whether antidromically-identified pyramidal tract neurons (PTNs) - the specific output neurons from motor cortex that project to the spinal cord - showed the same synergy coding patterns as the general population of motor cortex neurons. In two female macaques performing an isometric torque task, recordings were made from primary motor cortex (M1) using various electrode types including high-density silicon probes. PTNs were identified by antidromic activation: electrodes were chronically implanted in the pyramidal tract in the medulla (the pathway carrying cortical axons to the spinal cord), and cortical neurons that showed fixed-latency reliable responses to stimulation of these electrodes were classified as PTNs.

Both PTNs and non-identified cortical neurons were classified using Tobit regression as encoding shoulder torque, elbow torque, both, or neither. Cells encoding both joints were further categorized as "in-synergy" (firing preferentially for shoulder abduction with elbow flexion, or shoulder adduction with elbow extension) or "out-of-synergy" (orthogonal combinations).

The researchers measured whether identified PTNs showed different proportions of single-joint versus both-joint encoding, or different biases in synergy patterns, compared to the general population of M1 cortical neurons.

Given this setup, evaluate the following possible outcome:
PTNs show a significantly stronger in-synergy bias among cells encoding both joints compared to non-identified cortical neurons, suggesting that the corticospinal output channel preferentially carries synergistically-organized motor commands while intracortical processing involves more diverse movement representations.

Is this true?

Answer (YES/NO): NO